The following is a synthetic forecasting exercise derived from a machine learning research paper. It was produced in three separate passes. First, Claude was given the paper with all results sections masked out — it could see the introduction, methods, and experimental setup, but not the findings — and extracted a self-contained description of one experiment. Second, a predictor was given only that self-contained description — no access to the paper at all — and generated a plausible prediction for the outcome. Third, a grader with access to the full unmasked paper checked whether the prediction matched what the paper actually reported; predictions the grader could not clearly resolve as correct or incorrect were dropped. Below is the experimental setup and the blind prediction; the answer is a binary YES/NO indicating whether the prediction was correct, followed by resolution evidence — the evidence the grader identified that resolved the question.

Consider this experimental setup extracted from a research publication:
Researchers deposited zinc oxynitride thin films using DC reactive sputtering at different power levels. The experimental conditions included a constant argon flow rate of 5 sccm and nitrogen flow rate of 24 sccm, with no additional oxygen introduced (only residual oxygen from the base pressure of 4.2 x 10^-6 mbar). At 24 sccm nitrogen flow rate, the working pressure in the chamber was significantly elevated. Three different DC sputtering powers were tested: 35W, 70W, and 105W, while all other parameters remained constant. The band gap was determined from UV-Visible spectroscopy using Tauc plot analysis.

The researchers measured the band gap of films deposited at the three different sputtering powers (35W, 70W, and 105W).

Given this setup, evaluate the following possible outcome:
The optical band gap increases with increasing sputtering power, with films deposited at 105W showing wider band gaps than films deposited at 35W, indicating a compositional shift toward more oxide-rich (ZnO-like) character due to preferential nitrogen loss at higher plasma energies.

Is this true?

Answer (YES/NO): NO